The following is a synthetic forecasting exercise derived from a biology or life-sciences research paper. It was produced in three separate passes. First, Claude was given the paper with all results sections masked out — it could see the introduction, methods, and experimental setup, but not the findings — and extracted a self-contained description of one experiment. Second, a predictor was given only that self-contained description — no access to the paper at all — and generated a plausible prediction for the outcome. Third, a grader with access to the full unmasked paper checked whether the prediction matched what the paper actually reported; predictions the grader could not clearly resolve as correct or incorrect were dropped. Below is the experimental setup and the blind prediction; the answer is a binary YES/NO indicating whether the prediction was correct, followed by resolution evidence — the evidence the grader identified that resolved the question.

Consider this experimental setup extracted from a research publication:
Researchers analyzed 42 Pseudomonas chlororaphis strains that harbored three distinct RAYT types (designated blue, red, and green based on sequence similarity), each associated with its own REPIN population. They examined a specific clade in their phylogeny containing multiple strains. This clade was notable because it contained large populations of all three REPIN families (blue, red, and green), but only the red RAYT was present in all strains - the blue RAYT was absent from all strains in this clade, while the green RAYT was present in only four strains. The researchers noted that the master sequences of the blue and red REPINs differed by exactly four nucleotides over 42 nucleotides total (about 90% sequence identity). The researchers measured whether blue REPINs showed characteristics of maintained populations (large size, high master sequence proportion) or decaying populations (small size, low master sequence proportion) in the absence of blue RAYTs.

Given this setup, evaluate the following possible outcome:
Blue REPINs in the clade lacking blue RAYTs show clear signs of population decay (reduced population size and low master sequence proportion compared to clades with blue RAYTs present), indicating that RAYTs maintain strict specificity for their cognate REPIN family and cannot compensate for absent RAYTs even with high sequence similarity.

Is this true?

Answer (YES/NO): NO